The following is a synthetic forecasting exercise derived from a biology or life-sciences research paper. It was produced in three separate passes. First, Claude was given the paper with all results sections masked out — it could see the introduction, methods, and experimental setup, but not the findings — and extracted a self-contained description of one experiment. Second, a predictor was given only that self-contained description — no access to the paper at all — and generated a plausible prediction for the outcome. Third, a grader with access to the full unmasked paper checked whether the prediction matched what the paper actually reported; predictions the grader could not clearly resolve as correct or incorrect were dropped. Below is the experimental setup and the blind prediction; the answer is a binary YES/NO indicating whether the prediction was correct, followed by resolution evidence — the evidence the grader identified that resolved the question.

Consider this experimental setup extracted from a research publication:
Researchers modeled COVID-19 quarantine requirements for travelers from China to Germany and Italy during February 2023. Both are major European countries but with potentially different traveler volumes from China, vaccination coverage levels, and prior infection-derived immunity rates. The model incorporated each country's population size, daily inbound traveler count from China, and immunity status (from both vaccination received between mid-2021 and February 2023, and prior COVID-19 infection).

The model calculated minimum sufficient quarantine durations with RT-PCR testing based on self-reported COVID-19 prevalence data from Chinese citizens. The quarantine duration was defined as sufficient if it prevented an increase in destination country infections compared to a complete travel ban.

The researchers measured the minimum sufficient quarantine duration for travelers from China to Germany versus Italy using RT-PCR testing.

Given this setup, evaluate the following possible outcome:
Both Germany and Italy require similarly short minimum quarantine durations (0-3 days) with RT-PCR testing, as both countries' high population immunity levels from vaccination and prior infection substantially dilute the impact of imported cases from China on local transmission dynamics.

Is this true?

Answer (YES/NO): NO